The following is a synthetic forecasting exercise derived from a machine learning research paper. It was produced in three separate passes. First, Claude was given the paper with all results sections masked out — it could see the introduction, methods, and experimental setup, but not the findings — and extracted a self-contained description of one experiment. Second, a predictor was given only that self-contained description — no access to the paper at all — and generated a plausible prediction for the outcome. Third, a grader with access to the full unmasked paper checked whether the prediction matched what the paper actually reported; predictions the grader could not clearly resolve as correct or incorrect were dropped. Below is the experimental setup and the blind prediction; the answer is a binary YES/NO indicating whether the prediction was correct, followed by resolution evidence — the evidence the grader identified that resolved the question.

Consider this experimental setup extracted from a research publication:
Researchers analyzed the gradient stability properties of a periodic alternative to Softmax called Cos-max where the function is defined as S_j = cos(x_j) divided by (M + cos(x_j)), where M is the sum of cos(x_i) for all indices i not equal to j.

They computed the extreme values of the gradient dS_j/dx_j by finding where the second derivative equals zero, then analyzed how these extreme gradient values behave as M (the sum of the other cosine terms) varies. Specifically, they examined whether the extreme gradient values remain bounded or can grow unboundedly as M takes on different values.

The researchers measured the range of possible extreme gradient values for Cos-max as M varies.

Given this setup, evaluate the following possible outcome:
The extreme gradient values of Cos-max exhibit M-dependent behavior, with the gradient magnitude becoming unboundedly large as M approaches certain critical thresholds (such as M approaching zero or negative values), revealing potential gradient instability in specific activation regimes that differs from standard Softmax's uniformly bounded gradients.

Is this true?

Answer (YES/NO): NO